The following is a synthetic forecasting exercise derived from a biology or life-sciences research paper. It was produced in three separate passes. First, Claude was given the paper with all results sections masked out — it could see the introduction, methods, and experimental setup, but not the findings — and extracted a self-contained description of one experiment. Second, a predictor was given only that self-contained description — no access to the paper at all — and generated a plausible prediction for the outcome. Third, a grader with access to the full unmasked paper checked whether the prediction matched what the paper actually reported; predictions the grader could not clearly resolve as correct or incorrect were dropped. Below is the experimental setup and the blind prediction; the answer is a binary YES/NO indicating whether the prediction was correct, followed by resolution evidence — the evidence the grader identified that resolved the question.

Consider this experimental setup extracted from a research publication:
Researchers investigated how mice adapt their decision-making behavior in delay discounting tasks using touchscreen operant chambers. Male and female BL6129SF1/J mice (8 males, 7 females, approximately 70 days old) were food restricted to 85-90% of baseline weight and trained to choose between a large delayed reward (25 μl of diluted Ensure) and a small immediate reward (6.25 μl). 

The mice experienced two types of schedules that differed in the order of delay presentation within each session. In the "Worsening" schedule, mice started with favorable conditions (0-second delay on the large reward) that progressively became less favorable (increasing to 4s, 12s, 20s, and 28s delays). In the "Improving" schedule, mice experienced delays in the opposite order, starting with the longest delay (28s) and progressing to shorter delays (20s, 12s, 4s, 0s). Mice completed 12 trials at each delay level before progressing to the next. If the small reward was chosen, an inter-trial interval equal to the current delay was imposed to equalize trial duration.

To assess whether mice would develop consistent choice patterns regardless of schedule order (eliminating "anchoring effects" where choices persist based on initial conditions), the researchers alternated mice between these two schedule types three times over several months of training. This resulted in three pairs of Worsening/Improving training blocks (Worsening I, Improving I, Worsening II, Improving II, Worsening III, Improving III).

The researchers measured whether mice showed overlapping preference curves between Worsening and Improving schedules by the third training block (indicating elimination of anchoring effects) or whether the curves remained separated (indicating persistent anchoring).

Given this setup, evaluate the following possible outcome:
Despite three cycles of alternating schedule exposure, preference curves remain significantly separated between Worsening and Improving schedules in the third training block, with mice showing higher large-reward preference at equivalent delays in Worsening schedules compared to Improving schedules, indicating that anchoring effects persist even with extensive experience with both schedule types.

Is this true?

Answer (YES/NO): NO